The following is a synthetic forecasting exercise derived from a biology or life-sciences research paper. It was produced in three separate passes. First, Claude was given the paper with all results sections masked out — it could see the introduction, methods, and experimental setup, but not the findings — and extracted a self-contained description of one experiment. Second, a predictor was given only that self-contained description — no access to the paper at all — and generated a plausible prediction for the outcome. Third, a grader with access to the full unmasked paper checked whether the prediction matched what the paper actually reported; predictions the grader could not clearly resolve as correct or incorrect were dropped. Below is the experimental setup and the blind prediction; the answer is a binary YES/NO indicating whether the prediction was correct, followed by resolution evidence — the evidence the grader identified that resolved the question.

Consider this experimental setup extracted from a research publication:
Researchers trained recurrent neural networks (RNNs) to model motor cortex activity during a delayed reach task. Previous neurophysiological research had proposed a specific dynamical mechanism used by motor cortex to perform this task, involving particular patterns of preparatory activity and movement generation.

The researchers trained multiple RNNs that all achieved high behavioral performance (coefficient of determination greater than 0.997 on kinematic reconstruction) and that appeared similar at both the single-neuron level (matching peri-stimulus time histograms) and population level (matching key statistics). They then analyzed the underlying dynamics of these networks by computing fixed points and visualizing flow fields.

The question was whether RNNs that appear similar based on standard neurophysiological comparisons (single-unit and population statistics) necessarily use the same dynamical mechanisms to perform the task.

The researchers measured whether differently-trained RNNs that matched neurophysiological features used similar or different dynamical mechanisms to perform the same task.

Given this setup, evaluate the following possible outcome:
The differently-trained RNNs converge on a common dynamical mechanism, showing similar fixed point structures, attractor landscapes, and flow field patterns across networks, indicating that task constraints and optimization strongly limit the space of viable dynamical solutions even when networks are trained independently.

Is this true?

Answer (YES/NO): NO